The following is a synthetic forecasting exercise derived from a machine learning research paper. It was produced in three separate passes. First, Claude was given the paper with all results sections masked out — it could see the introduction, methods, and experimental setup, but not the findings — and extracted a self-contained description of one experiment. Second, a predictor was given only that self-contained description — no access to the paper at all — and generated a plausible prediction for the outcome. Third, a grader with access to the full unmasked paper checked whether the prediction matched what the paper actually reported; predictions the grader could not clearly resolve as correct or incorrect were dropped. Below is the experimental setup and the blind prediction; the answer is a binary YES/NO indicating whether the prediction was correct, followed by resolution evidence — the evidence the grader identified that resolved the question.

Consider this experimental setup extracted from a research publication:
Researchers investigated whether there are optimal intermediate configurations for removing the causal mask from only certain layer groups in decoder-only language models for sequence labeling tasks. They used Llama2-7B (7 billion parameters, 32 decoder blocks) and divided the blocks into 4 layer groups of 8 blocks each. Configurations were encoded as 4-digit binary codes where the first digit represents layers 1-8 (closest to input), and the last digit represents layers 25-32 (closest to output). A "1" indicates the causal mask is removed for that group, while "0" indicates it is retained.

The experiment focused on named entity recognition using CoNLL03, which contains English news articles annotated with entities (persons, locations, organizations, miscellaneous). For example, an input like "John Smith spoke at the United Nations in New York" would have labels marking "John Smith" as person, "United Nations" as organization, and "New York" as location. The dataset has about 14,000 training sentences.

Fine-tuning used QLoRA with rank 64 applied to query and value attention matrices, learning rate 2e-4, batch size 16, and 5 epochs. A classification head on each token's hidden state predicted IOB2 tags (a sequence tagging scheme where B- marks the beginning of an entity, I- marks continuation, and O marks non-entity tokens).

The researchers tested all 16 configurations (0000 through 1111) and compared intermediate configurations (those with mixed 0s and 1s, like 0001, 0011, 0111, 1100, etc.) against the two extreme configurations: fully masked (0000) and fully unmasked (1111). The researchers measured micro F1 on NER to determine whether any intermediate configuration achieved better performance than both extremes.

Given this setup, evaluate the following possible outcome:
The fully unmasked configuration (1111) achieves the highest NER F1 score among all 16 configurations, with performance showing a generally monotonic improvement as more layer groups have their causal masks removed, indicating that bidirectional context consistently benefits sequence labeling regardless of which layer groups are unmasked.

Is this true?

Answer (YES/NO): NO